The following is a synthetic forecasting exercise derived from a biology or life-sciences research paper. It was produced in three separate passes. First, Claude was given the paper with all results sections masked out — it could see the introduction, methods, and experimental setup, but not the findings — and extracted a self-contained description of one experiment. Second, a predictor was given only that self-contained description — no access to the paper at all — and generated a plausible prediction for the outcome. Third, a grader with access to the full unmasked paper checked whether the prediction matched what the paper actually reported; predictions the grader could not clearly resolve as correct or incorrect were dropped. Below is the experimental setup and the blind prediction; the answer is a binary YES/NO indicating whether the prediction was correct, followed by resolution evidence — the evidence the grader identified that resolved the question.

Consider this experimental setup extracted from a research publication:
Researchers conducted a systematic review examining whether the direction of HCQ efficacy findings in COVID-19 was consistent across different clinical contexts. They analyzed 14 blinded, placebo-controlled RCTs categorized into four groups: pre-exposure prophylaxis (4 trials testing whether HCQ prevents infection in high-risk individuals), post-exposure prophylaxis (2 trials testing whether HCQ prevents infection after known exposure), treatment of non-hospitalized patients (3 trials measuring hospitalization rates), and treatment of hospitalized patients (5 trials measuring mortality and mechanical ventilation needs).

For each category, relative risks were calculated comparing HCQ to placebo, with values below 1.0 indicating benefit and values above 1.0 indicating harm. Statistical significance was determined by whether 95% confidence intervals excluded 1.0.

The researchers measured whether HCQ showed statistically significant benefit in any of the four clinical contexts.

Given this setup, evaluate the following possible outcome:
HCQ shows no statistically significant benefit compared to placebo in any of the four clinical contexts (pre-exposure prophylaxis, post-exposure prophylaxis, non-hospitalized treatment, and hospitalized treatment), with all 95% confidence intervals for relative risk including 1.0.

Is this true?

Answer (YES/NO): YES